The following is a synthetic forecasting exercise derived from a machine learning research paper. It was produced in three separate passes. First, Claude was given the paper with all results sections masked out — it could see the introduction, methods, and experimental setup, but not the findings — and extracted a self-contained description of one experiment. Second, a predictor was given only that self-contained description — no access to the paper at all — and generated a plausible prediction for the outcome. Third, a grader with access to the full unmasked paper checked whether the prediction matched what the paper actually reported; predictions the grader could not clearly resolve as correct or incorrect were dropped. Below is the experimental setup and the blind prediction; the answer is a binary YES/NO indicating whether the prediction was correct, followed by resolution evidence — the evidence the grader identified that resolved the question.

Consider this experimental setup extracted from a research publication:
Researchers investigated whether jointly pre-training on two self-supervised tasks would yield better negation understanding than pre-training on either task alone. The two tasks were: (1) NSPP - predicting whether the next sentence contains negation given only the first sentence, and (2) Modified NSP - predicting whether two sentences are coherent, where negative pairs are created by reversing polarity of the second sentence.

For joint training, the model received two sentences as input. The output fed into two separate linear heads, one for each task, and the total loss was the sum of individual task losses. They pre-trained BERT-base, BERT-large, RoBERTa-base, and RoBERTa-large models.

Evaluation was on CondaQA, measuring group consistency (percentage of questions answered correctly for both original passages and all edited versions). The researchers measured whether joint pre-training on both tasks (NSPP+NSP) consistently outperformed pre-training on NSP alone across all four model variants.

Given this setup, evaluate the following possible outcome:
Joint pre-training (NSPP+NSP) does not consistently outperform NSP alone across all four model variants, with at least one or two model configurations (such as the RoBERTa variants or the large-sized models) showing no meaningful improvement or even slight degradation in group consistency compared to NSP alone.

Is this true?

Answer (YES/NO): YES